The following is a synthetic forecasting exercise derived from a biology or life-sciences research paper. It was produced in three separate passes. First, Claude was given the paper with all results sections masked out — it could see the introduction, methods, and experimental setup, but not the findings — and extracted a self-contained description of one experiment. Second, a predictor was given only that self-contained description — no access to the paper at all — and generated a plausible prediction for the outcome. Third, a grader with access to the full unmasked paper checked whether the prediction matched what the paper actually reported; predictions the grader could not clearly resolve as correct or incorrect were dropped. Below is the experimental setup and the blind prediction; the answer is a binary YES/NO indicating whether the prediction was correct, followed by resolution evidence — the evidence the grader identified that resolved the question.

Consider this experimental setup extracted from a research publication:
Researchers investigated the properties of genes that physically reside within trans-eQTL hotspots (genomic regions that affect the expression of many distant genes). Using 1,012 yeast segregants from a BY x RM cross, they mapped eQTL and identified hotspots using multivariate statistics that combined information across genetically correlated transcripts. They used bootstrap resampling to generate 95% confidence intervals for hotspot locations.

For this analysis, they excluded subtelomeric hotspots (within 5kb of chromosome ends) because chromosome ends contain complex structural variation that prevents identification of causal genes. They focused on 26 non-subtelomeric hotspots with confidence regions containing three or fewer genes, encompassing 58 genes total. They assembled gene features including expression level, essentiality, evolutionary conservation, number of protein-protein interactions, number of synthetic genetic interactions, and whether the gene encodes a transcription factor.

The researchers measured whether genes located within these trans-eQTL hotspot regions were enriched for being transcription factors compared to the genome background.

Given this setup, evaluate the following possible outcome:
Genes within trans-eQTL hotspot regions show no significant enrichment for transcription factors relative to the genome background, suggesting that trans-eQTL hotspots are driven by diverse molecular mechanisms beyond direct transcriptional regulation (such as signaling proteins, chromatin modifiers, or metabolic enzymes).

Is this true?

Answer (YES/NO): NO